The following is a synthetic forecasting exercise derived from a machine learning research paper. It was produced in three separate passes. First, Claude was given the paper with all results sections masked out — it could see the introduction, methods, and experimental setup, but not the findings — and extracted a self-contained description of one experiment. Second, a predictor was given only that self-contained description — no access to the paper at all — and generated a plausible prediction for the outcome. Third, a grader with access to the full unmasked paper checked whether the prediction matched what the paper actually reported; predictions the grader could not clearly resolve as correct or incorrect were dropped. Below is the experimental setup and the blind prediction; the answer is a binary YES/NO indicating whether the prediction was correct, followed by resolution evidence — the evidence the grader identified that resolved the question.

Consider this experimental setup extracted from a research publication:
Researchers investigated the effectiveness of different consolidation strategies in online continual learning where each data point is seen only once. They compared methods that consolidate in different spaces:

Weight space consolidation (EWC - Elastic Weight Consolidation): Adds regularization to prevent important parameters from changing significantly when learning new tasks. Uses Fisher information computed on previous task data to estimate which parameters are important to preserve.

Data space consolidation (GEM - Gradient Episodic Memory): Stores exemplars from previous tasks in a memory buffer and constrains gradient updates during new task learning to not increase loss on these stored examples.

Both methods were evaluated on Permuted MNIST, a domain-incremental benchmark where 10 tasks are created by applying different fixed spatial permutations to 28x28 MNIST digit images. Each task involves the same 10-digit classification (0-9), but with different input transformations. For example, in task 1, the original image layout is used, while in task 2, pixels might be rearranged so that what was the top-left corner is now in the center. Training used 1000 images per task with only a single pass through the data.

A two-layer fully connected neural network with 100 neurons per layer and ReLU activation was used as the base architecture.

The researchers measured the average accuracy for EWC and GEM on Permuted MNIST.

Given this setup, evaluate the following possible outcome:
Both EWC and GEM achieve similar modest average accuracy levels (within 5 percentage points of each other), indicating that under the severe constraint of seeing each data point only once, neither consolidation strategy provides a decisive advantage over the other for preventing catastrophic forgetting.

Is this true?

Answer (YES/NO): NO